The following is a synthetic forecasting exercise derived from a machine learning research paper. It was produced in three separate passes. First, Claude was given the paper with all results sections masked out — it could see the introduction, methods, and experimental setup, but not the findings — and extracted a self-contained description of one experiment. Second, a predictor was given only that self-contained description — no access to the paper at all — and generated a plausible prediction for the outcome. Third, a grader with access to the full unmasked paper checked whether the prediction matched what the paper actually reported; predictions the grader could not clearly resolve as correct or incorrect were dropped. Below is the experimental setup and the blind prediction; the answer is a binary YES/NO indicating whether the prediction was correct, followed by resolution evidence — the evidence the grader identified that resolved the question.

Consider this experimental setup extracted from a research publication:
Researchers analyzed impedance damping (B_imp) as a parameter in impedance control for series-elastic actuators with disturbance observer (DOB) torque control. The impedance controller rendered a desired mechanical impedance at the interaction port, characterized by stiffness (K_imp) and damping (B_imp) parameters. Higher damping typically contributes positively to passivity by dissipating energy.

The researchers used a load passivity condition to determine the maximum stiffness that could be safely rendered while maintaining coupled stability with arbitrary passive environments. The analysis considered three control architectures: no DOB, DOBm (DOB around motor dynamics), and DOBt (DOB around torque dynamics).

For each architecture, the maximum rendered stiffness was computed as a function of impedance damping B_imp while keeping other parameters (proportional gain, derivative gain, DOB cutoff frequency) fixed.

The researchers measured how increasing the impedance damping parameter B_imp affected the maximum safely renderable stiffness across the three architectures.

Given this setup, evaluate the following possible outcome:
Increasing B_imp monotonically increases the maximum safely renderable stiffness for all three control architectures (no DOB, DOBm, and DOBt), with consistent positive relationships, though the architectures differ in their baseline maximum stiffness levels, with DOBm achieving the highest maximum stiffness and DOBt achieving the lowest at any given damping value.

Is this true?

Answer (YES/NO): NO